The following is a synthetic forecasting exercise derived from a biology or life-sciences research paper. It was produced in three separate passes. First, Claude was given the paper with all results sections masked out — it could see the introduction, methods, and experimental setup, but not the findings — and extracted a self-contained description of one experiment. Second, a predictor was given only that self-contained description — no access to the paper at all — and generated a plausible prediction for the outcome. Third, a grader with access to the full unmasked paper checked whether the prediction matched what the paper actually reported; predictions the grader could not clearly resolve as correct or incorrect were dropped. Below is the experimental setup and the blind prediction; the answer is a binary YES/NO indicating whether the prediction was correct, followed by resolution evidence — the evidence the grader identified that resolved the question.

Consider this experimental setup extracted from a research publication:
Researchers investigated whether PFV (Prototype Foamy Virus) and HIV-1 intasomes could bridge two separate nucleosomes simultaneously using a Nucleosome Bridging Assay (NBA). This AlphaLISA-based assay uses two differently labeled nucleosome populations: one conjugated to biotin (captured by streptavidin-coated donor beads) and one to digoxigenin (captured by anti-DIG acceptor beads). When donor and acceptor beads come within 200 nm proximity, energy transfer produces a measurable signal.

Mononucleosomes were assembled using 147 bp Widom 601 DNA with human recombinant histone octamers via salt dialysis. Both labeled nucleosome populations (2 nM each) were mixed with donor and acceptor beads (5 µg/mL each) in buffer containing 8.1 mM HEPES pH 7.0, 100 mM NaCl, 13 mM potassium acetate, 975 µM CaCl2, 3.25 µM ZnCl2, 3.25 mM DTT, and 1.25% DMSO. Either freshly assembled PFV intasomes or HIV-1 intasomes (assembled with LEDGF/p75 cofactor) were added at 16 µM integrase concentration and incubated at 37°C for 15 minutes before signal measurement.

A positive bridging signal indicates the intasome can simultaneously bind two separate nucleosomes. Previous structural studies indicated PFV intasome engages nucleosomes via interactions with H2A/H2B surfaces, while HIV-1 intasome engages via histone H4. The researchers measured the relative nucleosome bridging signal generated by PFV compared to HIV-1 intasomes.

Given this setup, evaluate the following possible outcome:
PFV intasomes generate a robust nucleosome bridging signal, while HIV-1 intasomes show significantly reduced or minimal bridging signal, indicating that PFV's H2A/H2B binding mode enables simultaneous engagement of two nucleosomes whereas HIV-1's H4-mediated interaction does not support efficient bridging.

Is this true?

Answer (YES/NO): NO